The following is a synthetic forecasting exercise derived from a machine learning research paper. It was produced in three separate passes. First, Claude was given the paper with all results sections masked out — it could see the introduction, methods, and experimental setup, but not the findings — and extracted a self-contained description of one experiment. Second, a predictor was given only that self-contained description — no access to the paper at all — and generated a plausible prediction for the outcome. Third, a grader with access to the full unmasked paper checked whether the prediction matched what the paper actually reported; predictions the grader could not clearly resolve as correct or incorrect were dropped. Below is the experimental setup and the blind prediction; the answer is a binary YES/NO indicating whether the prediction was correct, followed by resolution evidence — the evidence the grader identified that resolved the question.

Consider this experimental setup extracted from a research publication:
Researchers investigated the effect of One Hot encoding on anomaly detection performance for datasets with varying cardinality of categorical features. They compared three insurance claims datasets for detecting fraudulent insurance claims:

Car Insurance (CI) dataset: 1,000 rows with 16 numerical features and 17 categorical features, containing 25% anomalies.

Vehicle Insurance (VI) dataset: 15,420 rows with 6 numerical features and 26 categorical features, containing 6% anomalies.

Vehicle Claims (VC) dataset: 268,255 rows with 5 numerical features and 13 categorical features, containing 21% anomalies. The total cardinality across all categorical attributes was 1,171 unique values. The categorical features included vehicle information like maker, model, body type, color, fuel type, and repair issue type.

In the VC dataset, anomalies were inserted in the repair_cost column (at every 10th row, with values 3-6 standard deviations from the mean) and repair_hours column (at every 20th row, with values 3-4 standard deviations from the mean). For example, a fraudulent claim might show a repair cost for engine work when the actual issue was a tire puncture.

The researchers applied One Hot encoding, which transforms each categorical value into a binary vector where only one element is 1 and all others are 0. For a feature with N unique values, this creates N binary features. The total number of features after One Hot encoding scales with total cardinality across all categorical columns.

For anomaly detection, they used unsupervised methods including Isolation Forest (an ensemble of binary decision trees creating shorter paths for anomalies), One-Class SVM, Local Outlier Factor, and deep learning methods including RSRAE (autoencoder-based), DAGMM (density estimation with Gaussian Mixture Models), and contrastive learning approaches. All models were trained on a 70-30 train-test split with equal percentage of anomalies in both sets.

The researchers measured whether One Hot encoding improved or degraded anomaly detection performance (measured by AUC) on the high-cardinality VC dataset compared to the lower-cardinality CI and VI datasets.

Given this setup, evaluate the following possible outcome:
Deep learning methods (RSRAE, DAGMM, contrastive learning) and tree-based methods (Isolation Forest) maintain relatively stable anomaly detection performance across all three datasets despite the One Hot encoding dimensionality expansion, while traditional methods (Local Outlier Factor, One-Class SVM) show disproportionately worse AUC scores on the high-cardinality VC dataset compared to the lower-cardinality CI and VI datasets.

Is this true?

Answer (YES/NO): NO